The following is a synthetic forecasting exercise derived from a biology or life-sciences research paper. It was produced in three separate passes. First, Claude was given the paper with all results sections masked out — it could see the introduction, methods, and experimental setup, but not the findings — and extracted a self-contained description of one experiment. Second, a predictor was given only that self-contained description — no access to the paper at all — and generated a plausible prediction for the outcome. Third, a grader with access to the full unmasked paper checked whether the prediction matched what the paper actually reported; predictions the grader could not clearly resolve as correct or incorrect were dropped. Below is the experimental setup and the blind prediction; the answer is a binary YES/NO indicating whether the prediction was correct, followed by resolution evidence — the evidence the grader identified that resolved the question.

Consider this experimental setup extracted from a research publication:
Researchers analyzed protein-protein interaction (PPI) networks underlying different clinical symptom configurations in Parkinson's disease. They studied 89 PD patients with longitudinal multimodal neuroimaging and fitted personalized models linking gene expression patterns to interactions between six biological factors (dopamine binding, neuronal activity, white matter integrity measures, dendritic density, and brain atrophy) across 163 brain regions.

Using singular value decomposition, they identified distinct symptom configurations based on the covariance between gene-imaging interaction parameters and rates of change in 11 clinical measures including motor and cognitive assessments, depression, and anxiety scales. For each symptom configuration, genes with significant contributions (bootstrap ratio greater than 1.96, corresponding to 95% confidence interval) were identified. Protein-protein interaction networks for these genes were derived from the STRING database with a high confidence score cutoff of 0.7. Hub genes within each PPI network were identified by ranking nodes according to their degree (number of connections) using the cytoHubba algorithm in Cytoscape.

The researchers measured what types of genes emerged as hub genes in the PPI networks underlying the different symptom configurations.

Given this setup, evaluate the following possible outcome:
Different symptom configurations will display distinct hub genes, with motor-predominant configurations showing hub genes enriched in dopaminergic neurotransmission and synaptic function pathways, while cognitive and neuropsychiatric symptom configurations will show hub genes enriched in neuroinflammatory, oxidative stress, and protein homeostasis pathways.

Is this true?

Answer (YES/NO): NO